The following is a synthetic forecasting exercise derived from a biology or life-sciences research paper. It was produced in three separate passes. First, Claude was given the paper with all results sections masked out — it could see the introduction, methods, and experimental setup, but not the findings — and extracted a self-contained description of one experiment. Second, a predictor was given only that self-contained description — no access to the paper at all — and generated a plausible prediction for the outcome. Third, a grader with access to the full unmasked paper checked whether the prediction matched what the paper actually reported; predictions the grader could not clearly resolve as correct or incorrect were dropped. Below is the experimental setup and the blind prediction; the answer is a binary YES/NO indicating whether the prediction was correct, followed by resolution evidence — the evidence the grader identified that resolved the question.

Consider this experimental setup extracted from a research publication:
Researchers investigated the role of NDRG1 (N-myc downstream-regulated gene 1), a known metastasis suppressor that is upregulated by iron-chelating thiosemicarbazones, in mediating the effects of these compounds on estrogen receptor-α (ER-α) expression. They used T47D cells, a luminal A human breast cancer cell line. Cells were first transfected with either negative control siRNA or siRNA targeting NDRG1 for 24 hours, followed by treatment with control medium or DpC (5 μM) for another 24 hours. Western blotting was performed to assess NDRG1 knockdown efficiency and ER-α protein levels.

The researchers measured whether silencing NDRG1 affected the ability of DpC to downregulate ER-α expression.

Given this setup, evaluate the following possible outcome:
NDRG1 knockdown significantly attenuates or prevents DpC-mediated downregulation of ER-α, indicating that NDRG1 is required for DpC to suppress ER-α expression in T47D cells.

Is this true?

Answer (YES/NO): NO